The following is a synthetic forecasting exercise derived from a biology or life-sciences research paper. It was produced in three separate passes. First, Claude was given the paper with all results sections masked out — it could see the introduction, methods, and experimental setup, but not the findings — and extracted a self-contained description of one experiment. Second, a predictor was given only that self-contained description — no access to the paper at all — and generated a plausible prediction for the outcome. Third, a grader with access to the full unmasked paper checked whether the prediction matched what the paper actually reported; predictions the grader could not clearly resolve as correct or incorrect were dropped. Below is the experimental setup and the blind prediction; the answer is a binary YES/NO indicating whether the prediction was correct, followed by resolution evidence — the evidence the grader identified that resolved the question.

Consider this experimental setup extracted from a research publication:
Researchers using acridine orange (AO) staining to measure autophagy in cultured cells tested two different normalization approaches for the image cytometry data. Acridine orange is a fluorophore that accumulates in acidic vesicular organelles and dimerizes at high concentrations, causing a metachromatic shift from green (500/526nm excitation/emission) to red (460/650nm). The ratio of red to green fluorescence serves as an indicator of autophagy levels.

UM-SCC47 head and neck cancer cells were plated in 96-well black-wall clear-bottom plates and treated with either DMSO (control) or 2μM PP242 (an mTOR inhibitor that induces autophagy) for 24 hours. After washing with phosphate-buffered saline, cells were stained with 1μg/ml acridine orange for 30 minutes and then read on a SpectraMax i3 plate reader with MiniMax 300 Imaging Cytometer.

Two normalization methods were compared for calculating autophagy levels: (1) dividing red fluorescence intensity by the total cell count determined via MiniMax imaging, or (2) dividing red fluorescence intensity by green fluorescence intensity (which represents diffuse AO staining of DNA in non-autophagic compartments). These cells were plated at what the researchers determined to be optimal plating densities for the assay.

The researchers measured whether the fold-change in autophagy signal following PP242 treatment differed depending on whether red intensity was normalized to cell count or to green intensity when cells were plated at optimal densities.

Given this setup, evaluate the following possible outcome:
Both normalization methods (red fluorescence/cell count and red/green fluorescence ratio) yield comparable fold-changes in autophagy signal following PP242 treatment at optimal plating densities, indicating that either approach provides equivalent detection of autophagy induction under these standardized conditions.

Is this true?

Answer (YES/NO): YES